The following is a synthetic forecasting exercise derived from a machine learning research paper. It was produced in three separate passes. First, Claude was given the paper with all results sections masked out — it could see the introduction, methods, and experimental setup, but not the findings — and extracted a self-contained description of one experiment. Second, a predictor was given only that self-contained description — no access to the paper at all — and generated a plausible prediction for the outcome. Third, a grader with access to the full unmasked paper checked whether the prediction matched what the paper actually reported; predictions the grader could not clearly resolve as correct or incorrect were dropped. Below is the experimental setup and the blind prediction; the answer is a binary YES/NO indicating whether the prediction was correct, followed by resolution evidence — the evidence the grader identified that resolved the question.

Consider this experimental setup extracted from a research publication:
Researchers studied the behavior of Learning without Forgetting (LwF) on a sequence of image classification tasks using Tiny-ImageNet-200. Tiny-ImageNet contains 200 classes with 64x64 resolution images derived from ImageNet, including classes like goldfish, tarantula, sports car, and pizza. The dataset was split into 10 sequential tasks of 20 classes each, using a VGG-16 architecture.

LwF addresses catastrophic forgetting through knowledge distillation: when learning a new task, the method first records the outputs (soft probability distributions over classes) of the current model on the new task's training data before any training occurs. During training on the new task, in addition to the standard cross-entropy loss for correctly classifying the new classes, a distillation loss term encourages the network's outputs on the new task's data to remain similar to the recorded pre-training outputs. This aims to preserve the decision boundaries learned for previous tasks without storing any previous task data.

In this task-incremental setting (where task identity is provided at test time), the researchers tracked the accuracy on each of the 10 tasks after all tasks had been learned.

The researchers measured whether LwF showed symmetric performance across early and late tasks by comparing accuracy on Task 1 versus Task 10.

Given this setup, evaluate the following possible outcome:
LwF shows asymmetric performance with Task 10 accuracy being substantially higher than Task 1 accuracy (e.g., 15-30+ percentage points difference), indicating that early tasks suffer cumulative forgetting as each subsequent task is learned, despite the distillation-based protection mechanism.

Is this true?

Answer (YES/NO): NO